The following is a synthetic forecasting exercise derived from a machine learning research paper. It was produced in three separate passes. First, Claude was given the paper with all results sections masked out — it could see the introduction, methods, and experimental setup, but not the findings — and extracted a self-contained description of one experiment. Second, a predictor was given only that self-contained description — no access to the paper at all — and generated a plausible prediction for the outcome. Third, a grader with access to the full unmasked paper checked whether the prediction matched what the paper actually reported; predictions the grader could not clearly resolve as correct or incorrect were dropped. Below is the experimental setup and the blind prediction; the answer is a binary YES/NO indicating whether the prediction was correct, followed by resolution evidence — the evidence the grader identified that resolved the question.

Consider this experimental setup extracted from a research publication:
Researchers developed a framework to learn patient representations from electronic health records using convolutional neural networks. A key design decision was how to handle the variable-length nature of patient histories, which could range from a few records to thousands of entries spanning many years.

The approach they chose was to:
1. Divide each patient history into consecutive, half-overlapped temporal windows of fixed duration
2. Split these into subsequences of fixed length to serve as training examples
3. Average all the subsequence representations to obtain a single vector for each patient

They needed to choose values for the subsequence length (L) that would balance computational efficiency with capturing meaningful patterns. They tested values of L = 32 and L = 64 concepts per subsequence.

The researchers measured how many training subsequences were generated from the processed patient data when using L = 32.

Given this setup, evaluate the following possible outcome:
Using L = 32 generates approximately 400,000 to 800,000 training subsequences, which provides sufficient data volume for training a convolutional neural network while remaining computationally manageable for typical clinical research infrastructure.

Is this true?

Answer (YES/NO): NO